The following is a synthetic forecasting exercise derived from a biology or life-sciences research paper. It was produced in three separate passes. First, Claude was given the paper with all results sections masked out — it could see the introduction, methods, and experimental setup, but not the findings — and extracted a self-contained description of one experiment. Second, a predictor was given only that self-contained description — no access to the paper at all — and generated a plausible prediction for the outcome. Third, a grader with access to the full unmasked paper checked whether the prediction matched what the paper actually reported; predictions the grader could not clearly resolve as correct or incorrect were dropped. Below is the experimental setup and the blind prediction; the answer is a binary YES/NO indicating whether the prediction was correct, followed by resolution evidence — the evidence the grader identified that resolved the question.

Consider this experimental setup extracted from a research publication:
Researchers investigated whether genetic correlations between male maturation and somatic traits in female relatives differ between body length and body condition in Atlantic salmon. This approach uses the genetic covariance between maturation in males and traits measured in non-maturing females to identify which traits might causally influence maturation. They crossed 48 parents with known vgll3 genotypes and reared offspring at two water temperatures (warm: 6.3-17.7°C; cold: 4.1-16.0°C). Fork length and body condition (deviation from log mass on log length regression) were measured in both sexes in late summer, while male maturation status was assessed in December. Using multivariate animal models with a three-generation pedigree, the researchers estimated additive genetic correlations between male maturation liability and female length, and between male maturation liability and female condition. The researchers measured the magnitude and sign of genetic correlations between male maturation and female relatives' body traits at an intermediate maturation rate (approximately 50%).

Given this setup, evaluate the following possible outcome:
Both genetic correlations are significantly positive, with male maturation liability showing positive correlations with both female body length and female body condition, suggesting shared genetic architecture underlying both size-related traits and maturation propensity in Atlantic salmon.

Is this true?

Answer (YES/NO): NO